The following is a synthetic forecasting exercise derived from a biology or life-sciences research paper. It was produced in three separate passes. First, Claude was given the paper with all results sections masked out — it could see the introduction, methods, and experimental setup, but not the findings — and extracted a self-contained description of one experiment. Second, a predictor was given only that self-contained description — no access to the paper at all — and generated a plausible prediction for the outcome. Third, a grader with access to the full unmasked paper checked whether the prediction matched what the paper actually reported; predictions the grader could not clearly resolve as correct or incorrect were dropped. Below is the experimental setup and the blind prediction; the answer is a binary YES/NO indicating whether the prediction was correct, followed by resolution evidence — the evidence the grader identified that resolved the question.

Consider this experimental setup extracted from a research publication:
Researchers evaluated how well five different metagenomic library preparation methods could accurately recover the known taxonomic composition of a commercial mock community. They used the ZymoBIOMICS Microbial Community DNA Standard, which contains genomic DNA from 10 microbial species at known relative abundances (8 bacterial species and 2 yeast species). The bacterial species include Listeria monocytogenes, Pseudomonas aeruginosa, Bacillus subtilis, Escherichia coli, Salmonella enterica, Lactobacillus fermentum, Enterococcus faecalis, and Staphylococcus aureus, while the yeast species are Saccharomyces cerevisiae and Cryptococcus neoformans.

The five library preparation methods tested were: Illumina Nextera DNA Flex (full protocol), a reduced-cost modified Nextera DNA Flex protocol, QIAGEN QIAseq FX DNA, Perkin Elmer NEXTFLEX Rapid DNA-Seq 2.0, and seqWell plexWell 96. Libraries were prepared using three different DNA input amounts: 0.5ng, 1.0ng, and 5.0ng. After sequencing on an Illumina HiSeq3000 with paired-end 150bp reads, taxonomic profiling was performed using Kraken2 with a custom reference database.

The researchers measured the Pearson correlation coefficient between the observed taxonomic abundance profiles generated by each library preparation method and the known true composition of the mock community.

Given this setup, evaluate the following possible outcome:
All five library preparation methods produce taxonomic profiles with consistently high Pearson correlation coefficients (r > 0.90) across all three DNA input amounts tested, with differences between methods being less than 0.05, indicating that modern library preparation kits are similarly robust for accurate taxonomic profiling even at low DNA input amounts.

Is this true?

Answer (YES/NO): YES